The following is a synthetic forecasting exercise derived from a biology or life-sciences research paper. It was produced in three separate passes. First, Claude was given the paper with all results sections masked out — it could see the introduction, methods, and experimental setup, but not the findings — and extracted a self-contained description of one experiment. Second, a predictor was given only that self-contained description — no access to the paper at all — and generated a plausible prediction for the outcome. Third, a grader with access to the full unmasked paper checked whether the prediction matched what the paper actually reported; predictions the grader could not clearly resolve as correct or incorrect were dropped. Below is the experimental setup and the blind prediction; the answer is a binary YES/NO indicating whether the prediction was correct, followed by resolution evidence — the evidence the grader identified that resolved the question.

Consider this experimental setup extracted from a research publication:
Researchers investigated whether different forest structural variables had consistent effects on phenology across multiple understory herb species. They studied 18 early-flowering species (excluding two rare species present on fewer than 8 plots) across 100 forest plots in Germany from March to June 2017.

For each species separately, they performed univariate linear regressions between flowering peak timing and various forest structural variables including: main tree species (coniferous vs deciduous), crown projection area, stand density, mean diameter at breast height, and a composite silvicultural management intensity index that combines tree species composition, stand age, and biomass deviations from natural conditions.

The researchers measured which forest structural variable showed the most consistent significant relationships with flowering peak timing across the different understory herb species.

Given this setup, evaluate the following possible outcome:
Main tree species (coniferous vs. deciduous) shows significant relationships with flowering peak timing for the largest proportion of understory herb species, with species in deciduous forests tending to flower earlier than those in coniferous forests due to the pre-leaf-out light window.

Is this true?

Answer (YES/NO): YES